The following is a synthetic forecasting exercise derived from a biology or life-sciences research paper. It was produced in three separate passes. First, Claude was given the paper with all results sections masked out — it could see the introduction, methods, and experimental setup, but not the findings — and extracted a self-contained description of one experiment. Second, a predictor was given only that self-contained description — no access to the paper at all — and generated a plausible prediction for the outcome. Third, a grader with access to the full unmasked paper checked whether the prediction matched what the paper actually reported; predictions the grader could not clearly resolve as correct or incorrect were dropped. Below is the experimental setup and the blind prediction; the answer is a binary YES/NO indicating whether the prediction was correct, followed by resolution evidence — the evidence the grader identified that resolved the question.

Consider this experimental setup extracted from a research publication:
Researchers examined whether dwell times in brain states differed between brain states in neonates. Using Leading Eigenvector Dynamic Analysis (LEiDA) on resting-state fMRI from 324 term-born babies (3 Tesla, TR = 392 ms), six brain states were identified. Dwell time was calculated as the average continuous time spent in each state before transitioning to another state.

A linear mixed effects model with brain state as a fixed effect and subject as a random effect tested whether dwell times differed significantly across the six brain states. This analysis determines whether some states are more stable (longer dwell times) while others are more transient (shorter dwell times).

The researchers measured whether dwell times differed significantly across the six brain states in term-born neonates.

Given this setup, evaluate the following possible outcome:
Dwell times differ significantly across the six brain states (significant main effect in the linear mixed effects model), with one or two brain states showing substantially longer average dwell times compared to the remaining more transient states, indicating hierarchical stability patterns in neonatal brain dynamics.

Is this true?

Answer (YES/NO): YES